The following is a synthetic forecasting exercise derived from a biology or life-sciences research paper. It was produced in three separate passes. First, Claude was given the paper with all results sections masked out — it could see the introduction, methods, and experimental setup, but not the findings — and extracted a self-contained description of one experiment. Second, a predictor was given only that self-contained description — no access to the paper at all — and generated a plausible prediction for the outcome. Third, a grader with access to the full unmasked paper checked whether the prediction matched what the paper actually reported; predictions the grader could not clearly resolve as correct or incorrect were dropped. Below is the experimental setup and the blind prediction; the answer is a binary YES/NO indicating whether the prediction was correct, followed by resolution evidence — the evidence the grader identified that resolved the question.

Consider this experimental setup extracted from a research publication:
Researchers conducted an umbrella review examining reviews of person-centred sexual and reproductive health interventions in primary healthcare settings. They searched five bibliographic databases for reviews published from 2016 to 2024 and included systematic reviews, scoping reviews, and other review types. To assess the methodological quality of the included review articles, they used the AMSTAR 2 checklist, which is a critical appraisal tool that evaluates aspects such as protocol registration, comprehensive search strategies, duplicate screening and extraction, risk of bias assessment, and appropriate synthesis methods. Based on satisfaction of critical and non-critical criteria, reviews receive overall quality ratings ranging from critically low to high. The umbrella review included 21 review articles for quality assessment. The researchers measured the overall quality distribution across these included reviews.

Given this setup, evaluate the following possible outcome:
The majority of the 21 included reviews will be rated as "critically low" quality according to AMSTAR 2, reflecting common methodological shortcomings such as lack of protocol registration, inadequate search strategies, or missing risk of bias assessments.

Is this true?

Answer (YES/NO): NO